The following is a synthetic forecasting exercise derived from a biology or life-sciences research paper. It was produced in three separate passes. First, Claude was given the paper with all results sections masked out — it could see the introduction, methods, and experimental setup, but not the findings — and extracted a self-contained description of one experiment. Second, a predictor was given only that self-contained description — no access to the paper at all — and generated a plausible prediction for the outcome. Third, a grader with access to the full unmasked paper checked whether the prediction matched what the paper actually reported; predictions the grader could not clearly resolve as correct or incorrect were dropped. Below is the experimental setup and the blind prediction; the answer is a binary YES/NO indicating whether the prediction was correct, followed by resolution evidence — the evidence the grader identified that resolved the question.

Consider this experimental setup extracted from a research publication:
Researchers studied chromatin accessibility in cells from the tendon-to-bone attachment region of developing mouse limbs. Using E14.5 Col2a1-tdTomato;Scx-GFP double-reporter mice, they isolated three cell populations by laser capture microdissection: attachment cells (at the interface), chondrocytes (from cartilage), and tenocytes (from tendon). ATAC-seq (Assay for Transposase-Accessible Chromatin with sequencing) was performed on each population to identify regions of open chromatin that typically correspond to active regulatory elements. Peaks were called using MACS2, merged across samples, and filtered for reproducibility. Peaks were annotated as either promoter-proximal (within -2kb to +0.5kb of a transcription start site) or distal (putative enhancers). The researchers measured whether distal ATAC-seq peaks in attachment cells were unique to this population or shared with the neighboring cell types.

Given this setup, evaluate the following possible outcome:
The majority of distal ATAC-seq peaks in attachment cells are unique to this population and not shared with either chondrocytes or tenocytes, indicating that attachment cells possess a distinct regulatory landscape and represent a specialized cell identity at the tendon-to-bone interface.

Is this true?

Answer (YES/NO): NO